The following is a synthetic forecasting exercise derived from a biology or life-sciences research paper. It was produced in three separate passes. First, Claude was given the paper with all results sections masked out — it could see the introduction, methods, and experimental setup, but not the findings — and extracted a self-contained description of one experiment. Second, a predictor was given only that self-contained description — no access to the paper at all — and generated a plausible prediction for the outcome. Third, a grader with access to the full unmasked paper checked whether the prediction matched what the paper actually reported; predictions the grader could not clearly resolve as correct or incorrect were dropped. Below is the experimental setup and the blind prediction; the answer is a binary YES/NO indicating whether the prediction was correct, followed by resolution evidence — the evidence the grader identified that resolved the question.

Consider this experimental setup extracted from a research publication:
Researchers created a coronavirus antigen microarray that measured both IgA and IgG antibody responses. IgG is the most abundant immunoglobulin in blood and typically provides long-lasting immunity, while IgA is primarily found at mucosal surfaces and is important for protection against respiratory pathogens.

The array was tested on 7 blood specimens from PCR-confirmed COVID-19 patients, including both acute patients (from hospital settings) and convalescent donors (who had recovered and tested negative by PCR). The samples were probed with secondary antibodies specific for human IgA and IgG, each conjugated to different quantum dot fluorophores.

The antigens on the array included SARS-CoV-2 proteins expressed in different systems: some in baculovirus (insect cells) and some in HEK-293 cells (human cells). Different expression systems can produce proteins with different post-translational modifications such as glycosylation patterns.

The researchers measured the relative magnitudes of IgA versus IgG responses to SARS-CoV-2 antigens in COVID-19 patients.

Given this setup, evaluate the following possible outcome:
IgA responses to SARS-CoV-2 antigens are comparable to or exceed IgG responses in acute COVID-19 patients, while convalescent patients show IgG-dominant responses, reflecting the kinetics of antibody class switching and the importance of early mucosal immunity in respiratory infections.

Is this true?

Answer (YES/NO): NO